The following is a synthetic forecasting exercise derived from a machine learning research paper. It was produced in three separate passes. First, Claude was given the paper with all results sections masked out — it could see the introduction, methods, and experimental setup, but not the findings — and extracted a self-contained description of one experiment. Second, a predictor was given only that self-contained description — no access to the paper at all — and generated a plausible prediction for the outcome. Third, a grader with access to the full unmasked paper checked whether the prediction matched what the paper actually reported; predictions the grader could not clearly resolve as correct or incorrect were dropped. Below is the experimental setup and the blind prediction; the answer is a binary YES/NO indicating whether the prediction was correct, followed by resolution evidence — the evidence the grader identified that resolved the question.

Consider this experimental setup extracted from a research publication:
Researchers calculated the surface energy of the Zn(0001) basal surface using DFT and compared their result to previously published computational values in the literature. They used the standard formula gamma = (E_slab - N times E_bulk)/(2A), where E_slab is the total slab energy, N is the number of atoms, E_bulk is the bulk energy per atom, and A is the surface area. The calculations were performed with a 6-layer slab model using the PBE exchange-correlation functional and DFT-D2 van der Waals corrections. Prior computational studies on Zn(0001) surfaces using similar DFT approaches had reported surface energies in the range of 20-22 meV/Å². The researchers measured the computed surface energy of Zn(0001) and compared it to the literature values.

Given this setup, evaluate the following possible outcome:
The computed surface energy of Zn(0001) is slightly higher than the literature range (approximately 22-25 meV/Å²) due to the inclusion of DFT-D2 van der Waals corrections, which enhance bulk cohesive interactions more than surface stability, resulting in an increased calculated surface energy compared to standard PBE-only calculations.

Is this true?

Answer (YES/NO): NO